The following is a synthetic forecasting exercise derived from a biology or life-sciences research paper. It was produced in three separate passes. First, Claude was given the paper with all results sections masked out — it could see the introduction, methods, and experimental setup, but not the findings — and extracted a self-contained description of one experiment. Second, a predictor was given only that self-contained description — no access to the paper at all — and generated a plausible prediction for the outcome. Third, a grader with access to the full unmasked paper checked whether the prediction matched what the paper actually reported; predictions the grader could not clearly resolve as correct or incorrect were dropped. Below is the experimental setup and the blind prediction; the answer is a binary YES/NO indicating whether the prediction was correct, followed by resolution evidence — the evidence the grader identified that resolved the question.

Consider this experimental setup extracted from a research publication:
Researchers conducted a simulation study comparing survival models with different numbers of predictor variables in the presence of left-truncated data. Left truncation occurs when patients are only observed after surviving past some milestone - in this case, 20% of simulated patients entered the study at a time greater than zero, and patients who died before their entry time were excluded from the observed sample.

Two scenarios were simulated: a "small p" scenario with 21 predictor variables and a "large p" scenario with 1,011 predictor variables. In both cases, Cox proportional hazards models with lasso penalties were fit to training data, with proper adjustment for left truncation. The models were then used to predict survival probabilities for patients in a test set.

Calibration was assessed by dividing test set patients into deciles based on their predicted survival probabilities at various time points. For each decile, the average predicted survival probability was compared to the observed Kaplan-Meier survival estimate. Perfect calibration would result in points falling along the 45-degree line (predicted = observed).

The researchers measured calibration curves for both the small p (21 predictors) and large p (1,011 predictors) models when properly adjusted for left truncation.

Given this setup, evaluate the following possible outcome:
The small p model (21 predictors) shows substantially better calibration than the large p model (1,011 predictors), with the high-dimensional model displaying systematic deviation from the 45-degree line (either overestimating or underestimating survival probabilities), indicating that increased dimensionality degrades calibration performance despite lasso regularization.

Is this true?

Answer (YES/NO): NO